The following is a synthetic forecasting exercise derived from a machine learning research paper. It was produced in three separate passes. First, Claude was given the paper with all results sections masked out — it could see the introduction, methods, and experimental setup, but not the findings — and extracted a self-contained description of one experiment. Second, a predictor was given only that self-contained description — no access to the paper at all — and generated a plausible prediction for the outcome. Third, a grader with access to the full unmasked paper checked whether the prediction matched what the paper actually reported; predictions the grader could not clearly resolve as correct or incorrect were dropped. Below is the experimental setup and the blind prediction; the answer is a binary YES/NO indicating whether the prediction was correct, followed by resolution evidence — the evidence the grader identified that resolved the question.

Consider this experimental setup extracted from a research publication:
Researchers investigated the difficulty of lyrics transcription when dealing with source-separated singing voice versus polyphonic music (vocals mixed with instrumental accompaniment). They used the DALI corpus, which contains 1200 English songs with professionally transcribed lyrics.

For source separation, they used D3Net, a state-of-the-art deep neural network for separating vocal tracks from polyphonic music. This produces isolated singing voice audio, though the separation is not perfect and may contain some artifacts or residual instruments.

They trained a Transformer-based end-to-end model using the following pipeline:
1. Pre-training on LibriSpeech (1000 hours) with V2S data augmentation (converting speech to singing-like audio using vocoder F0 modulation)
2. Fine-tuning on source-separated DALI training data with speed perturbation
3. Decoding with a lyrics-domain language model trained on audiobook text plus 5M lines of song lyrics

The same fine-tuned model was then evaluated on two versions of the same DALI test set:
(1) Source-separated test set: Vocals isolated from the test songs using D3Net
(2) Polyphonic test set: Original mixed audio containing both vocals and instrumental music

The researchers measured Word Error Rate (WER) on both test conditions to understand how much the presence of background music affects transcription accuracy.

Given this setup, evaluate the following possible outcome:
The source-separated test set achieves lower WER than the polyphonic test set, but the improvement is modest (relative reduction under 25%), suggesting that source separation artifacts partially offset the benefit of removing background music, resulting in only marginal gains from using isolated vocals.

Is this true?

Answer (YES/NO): NO